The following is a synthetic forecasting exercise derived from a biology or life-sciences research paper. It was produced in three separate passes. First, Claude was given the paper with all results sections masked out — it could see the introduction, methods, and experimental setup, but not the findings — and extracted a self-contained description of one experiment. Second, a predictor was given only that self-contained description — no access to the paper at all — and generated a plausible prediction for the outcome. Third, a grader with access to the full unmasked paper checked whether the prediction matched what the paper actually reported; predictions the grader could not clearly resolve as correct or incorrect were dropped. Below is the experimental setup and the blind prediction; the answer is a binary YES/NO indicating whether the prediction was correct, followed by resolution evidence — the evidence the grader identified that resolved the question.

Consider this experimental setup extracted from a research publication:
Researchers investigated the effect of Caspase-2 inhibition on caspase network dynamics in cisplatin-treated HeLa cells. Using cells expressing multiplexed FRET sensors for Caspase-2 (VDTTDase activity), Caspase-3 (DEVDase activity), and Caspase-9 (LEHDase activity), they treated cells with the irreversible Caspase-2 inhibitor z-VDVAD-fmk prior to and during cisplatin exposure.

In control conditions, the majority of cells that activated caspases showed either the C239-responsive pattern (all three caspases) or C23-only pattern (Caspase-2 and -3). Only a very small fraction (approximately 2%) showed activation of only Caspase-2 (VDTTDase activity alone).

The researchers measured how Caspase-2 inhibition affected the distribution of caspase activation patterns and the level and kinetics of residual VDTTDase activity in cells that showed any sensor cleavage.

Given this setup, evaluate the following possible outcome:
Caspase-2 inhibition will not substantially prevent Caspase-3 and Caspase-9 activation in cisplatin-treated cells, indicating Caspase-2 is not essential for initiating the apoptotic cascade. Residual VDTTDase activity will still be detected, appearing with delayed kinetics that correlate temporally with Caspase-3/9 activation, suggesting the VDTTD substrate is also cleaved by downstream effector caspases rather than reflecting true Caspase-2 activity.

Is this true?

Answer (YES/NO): NO